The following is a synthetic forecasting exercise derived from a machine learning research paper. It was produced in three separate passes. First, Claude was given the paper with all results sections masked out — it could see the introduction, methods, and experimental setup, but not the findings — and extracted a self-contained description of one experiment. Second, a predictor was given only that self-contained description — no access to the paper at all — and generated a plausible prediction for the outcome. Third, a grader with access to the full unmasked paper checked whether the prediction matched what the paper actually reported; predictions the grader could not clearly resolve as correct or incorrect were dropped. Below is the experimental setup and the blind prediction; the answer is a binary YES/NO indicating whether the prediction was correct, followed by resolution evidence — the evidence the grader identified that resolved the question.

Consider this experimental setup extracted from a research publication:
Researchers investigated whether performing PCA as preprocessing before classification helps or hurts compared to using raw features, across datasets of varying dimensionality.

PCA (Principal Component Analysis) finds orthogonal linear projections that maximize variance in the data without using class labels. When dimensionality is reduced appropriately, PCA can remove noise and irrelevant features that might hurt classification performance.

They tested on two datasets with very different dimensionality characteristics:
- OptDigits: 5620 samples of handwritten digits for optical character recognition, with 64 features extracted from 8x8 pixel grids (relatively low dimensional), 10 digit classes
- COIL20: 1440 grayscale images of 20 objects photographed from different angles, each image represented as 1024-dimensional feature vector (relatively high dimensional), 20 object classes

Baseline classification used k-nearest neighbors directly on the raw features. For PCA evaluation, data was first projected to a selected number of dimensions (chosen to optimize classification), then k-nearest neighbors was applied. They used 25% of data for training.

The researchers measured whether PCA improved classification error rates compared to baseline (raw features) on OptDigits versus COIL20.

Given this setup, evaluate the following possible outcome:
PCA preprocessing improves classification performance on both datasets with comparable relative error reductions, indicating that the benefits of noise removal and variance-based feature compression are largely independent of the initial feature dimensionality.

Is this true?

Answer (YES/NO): NO